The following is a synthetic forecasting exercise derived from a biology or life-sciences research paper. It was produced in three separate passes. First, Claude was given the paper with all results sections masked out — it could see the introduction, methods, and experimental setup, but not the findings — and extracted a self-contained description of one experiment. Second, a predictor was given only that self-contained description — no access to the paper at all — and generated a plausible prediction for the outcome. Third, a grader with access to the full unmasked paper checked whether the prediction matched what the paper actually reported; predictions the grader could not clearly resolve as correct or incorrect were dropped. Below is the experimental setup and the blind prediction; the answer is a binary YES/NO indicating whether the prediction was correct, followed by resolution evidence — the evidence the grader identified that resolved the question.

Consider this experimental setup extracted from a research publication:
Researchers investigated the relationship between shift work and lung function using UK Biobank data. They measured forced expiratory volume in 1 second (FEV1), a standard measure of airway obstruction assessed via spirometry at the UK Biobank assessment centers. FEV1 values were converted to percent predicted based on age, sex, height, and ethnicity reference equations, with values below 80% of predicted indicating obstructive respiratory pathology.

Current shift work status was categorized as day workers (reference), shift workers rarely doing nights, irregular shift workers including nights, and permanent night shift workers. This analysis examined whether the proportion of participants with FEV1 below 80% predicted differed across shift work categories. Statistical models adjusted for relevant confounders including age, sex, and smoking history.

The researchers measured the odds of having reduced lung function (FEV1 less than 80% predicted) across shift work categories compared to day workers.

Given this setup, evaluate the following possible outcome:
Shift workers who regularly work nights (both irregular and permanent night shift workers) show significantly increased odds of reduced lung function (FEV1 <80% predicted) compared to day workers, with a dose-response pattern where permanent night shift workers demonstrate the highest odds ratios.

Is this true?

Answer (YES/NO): NO